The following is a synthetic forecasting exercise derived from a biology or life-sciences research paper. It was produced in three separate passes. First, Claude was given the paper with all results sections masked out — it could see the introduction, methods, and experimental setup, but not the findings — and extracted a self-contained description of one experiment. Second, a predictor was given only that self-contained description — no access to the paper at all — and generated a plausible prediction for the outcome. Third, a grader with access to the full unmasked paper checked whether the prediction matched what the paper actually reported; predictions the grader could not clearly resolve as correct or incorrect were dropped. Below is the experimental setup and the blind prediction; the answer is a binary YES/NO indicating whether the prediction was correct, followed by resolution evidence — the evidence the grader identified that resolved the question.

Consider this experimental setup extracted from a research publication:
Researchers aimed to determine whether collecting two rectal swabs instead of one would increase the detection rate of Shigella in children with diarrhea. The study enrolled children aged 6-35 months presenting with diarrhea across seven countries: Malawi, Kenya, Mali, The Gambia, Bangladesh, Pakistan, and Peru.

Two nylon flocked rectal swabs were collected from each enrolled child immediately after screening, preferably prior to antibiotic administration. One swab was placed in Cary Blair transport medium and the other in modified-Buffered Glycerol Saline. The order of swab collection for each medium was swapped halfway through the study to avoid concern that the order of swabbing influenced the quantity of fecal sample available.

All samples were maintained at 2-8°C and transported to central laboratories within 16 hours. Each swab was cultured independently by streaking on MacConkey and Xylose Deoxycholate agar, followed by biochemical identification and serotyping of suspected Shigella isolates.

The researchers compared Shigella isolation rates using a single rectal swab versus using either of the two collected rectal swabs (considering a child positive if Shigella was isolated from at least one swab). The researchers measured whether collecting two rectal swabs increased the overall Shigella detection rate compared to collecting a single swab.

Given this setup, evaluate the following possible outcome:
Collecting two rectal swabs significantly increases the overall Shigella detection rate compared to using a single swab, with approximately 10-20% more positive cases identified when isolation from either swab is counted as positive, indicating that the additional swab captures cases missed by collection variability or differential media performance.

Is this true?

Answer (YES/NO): YES